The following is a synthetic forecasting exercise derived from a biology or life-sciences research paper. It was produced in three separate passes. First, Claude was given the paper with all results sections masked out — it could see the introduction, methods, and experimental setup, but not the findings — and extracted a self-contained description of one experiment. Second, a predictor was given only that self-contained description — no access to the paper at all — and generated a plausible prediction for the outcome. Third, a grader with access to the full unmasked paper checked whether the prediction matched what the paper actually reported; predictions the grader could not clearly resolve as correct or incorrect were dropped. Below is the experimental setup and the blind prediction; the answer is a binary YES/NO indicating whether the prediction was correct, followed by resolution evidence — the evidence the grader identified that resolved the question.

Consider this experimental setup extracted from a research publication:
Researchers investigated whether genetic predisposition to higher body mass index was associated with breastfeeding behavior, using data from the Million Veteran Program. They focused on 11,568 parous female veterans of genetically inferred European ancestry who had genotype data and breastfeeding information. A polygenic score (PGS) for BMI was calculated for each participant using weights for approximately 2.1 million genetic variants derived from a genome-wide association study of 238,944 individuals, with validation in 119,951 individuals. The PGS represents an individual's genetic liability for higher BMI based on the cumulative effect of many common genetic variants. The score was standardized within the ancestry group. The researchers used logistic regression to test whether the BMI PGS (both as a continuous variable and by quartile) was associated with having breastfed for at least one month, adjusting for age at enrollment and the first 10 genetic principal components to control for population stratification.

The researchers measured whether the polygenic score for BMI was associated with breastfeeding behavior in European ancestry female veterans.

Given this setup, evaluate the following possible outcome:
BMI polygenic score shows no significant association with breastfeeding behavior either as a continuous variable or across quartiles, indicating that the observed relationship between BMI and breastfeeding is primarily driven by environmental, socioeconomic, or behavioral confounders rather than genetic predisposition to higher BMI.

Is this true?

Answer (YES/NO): NO